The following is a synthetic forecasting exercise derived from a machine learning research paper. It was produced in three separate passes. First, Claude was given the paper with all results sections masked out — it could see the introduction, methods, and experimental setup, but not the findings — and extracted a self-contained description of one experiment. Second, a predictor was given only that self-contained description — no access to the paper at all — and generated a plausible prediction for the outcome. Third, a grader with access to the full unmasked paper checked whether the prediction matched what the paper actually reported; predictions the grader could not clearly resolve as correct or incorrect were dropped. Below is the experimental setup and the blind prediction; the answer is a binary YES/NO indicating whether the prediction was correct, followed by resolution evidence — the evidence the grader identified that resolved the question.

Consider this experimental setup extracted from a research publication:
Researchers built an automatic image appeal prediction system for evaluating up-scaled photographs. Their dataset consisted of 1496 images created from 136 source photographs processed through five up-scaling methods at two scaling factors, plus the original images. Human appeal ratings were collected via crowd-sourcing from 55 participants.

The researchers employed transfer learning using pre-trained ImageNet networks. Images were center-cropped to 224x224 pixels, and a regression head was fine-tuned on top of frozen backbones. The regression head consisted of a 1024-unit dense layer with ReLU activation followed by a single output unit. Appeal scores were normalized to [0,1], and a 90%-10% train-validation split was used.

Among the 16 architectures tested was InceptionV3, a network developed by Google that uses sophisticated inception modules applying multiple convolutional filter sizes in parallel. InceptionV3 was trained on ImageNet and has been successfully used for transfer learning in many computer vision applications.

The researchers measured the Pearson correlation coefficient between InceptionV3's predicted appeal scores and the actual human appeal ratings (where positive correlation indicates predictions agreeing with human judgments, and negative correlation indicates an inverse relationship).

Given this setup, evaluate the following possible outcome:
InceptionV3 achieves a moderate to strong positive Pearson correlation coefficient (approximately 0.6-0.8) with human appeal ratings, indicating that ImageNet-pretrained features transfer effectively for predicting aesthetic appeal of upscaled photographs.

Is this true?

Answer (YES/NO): NO